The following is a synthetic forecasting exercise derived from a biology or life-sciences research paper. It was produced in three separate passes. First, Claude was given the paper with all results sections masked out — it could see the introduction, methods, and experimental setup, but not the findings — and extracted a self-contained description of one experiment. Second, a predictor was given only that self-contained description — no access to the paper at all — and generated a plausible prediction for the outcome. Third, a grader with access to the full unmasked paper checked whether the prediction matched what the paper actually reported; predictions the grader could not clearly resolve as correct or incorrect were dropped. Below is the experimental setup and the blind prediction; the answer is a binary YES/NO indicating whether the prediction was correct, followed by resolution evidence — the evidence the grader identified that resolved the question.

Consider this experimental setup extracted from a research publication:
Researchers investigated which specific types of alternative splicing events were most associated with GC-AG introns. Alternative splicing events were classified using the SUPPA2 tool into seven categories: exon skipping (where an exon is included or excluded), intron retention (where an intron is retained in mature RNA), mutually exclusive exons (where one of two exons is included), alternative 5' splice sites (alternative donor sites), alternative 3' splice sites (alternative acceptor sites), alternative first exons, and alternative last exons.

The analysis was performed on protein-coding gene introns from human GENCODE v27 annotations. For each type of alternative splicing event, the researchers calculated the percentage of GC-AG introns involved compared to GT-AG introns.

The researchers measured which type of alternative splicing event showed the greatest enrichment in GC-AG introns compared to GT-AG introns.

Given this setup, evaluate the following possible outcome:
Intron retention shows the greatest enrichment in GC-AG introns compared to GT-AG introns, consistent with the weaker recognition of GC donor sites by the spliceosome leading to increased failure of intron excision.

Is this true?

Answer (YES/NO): NO